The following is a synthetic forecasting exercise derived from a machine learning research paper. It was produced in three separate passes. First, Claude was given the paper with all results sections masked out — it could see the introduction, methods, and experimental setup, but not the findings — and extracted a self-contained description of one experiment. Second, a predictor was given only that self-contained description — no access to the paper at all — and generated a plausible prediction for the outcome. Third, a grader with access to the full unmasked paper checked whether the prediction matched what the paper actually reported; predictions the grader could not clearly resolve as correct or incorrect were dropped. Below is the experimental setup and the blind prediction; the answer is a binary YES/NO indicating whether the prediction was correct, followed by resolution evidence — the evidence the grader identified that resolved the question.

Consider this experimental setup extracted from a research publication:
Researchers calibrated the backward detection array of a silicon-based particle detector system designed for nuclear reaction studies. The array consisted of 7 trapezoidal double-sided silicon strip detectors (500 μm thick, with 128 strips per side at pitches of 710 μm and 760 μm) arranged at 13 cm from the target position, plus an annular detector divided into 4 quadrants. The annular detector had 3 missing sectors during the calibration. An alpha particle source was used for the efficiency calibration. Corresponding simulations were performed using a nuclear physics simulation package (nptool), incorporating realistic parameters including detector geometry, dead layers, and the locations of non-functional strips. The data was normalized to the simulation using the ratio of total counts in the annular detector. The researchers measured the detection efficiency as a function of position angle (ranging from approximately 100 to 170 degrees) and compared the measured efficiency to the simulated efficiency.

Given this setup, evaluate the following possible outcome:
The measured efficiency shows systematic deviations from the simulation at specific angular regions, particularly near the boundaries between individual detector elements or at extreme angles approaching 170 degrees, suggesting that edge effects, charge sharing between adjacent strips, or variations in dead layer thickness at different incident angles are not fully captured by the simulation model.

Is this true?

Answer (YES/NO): NO